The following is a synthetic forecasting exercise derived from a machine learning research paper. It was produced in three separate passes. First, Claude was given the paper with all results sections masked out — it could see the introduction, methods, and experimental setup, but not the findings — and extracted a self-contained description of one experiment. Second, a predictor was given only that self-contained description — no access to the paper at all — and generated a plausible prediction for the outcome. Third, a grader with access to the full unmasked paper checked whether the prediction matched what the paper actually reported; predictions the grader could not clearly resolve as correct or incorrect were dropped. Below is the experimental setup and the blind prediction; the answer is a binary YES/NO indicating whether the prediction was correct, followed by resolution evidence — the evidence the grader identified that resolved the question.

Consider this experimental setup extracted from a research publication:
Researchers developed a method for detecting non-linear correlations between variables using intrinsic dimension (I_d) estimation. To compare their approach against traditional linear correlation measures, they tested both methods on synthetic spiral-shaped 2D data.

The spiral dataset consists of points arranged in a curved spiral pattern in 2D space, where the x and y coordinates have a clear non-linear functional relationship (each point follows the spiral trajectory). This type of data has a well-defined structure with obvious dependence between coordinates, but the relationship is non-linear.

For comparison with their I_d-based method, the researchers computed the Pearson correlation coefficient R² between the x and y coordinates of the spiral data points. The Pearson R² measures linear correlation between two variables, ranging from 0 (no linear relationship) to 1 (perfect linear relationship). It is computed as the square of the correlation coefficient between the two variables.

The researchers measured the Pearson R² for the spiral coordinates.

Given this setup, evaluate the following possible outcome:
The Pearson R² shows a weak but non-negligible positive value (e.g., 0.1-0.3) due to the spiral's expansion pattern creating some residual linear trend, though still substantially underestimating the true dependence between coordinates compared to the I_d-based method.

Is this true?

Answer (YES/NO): NO